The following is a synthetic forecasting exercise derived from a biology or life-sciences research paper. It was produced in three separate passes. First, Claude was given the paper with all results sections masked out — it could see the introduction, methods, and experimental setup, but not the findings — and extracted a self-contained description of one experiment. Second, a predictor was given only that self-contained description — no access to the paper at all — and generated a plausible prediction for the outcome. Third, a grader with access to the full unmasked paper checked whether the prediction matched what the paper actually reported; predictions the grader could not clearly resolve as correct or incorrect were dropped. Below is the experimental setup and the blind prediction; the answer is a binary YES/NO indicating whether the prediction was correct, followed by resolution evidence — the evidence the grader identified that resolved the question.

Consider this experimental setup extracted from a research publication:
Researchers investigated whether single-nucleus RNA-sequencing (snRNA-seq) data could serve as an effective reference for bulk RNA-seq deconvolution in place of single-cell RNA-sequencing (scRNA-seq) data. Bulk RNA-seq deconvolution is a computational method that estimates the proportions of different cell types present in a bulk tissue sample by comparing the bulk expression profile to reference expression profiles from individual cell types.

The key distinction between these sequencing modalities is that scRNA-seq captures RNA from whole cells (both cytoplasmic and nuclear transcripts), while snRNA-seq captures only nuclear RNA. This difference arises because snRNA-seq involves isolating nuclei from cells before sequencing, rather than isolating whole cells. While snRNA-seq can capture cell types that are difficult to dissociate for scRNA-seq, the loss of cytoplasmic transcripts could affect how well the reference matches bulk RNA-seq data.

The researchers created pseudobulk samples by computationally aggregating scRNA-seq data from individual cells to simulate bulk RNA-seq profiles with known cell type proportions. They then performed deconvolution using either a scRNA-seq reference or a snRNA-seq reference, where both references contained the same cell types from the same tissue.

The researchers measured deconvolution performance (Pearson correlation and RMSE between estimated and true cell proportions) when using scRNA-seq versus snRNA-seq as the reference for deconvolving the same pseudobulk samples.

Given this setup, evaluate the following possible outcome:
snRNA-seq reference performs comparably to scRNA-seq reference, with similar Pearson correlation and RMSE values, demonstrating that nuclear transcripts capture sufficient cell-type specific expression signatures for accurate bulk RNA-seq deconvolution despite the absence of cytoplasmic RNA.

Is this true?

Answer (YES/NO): NO